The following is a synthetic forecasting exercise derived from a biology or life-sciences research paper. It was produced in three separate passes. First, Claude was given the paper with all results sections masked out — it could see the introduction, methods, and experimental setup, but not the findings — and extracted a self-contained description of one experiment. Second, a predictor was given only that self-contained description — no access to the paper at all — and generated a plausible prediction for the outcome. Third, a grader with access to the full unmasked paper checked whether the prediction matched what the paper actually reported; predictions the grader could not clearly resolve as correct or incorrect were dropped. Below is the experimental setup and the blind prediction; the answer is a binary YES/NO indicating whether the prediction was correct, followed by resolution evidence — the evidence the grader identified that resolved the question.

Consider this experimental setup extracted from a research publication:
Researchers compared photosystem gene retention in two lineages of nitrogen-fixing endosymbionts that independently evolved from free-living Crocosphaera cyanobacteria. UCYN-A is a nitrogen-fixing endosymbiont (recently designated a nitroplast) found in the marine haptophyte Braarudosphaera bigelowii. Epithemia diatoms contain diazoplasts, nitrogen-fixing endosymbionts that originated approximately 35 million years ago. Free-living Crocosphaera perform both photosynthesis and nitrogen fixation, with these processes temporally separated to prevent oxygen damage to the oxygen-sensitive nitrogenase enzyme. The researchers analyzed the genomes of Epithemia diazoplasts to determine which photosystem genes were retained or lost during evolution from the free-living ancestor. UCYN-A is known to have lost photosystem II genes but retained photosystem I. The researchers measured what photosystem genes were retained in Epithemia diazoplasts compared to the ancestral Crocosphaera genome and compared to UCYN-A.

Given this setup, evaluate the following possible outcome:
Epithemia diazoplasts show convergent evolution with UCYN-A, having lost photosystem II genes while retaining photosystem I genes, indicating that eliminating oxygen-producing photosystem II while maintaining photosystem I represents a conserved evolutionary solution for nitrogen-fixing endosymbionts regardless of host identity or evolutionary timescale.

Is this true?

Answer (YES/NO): NO